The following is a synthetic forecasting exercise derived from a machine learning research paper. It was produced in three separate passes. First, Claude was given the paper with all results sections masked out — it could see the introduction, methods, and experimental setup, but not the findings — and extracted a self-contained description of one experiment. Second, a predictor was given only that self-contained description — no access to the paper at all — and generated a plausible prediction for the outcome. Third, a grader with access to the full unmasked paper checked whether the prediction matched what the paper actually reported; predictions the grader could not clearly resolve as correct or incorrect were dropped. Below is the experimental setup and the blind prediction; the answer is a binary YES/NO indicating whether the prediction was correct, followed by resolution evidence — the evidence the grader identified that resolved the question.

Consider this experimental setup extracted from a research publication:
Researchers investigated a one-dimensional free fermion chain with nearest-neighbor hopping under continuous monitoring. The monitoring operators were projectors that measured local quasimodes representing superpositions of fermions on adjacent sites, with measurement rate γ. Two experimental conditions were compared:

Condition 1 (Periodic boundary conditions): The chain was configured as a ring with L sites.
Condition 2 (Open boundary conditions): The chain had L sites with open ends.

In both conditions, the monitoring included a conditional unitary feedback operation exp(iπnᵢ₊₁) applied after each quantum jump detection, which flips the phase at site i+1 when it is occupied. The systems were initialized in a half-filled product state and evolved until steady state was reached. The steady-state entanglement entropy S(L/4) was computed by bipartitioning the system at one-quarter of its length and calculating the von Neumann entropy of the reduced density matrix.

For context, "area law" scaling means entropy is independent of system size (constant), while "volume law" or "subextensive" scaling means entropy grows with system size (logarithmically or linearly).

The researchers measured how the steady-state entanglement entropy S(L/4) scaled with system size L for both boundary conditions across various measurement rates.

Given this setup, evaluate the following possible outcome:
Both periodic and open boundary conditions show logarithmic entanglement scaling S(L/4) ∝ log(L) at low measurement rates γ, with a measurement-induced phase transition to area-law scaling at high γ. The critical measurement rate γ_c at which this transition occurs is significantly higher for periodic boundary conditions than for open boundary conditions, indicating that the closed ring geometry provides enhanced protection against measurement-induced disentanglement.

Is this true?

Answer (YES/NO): NO